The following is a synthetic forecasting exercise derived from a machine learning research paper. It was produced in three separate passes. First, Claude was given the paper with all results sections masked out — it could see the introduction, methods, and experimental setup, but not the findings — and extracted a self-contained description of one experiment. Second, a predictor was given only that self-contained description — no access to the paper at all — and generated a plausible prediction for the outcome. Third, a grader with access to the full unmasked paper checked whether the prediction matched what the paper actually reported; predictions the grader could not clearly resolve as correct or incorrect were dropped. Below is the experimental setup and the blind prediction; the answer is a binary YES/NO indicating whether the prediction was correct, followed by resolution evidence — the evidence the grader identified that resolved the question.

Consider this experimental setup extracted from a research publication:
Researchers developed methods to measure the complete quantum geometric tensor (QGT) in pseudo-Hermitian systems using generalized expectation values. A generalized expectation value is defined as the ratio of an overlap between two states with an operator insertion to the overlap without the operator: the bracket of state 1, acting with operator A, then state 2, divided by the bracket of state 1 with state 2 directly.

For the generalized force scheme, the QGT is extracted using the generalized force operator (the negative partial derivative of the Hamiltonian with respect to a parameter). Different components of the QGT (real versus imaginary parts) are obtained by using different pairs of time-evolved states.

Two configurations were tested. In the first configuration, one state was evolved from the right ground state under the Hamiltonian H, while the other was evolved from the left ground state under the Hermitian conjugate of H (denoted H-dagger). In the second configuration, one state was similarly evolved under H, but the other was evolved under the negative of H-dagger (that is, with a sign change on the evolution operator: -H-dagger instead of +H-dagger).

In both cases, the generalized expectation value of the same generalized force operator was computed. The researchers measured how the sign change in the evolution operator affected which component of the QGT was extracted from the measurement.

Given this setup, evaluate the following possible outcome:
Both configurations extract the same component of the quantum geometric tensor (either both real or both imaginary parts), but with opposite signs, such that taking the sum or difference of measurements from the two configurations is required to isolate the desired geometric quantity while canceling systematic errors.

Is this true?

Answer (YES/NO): NO